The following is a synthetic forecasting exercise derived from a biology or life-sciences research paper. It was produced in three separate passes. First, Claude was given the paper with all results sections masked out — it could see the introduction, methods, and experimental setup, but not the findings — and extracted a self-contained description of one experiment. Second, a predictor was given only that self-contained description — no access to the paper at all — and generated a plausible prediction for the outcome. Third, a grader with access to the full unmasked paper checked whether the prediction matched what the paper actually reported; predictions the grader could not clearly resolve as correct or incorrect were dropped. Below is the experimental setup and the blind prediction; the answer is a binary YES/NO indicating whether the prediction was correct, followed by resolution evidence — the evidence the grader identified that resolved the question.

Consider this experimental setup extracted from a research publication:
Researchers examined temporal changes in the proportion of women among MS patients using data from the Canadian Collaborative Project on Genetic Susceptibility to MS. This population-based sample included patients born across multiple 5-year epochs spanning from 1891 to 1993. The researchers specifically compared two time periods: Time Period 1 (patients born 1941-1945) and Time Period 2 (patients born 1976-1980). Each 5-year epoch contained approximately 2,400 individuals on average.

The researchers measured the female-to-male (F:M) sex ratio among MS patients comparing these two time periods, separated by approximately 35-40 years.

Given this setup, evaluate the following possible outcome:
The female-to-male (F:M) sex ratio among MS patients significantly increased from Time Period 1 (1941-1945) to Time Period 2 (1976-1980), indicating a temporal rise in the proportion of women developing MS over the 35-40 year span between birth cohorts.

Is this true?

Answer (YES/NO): YES